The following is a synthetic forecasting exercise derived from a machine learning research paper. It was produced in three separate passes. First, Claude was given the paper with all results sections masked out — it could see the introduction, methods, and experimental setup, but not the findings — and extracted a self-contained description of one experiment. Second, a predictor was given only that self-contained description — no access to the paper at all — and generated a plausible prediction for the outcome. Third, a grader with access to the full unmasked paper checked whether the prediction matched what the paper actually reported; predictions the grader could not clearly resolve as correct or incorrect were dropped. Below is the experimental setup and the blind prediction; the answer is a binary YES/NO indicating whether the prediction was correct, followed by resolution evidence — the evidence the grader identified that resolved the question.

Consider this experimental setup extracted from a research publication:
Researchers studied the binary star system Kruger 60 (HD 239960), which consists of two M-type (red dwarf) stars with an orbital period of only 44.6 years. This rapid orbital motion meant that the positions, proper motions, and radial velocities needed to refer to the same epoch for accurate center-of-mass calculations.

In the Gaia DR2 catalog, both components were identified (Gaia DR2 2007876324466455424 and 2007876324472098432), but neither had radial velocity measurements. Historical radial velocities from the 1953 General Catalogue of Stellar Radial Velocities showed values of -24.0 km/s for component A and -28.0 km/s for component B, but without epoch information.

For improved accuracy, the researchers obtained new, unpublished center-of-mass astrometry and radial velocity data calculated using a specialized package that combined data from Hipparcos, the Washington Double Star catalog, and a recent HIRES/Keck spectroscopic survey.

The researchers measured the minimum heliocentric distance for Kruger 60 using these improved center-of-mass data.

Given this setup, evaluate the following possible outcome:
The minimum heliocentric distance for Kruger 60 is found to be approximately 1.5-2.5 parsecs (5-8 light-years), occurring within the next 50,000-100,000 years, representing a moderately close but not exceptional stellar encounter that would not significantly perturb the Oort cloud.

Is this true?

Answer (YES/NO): YES